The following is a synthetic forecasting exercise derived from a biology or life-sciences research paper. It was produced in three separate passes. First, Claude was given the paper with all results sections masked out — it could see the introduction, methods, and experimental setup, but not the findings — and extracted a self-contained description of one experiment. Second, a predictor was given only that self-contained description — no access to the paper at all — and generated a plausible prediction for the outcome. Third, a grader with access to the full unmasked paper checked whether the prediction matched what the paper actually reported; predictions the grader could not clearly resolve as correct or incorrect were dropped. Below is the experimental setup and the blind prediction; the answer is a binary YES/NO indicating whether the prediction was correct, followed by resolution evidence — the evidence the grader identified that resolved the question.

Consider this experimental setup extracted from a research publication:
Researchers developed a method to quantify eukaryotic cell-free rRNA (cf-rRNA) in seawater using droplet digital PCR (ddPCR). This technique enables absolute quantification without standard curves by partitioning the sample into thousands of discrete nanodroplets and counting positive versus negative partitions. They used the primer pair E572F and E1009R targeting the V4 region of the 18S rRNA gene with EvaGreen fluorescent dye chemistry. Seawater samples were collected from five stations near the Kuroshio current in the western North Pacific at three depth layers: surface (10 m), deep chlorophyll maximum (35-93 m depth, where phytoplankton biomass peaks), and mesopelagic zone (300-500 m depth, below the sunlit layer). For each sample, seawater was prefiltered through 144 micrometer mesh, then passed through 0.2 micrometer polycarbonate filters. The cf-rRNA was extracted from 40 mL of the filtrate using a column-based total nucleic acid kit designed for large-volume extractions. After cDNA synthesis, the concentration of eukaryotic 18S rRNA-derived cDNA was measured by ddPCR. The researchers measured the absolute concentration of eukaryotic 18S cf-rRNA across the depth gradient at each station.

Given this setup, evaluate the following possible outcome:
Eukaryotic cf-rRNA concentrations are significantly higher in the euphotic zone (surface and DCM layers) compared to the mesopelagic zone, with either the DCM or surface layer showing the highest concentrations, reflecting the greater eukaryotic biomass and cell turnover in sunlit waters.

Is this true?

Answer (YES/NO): YES